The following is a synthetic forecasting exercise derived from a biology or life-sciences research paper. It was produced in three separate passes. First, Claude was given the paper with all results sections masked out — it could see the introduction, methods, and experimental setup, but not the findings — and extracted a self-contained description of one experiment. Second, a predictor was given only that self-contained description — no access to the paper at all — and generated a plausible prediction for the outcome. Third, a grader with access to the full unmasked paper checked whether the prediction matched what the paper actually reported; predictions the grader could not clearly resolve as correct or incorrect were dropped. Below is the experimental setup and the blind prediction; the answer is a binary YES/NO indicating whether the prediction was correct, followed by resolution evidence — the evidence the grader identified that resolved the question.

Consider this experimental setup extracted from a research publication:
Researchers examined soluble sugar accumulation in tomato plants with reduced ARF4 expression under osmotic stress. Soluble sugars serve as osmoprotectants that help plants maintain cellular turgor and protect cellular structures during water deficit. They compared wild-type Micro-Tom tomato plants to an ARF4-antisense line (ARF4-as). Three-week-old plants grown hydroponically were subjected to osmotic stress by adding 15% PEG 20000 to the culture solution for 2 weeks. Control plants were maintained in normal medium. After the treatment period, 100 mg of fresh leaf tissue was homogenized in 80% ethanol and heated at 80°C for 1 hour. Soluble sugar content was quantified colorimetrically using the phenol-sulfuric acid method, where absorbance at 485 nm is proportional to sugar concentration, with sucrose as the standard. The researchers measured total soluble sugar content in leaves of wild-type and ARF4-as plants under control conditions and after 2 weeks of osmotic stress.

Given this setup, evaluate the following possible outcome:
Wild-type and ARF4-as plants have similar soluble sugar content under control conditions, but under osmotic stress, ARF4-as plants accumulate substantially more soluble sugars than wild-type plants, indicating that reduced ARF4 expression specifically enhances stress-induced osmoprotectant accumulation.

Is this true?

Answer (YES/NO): NO